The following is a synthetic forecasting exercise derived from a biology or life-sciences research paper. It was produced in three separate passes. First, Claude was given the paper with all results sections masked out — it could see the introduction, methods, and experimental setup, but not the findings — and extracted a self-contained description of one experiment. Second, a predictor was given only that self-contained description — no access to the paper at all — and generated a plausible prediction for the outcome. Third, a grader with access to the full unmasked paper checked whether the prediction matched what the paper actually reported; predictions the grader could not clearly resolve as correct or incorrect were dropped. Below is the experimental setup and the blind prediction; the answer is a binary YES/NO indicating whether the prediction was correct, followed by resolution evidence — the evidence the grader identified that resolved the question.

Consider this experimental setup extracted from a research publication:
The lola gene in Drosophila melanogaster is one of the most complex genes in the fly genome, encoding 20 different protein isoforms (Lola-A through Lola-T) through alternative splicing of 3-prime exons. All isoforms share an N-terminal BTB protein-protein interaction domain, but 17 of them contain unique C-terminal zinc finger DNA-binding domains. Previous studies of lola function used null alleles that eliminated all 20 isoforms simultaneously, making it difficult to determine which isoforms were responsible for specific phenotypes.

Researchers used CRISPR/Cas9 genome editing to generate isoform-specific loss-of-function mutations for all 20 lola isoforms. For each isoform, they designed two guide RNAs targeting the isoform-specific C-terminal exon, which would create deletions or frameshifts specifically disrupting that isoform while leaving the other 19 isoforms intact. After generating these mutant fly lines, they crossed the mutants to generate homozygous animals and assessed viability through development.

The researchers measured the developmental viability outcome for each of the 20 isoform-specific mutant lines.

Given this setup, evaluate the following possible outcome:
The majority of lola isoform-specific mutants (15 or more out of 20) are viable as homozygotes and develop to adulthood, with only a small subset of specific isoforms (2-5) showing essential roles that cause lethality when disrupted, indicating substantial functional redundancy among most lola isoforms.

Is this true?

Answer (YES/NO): YES